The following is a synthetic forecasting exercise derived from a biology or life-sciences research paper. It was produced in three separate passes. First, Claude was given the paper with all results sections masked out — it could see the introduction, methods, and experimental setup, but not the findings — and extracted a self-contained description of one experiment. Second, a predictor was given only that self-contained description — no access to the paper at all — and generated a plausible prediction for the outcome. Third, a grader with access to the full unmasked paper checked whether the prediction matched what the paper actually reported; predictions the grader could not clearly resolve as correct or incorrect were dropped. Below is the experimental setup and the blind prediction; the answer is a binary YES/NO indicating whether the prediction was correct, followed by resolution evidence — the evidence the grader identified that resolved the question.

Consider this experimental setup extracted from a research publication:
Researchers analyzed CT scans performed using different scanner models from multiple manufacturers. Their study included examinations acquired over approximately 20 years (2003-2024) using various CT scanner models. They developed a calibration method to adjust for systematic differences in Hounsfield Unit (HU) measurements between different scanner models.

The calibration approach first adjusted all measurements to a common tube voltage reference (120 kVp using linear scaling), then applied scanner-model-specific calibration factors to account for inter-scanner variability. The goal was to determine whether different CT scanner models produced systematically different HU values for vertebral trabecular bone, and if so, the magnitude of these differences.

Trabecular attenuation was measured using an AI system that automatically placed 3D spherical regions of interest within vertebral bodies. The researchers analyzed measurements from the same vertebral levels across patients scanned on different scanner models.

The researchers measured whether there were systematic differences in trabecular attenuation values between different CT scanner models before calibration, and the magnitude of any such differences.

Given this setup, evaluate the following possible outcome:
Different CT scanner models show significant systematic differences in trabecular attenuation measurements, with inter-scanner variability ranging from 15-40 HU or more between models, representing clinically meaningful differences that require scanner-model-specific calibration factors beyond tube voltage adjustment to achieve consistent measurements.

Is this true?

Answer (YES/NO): NO